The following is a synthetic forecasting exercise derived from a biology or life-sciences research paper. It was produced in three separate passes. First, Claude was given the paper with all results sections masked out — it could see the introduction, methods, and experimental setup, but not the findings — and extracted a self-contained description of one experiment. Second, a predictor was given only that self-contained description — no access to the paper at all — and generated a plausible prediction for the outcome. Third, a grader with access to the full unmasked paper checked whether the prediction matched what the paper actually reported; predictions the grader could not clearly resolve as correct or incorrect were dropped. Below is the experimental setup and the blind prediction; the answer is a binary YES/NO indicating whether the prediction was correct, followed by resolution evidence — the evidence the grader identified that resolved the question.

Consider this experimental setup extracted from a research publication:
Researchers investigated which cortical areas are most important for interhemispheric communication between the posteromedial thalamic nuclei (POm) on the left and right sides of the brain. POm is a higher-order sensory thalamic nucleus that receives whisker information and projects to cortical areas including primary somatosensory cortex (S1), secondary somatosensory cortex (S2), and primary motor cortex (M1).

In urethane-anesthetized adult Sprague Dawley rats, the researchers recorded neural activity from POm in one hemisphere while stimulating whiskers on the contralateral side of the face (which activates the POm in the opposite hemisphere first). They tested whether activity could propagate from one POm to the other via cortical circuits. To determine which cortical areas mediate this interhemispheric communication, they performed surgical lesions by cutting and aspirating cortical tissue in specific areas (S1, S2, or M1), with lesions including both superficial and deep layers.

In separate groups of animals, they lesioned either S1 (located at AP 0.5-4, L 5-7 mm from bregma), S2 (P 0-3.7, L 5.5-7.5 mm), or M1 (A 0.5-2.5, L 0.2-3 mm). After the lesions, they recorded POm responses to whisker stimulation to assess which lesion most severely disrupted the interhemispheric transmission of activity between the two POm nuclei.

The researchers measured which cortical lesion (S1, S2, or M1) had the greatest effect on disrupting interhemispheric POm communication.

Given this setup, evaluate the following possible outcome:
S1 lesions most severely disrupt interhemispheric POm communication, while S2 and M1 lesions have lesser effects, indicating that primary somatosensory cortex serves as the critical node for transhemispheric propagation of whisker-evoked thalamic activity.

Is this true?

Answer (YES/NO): YES